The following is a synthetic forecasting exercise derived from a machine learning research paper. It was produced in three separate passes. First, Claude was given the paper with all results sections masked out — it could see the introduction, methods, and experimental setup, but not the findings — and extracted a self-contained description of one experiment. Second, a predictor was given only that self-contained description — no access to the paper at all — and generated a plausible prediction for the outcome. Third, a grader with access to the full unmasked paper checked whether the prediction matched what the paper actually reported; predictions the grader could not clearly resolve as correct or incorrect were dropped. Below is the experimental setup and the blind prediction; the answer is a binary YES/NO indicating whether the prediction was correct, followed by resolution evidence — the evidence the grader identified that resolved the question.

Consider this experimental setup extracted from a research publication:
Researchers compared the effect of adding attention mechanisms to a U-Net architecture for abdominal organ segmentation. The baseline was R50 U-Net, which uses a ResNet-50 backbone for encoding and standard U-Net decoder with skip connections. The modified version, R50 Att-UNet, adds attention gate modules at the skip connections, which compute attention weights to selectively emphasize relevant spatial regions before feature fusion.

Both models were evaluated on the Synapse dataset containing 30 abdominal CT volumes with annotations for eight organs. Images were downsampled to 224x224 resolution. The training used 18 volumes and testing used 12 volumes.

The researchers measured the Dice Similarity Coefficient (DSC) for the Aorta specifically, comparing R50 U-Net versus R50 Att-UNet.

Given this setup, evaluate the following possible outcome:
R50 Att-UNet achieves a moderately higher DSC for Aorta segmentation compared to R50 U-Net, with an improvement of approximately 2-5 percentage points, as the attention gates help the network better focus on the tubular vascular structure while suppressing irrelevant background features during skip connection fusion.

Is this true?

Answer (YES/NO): NO